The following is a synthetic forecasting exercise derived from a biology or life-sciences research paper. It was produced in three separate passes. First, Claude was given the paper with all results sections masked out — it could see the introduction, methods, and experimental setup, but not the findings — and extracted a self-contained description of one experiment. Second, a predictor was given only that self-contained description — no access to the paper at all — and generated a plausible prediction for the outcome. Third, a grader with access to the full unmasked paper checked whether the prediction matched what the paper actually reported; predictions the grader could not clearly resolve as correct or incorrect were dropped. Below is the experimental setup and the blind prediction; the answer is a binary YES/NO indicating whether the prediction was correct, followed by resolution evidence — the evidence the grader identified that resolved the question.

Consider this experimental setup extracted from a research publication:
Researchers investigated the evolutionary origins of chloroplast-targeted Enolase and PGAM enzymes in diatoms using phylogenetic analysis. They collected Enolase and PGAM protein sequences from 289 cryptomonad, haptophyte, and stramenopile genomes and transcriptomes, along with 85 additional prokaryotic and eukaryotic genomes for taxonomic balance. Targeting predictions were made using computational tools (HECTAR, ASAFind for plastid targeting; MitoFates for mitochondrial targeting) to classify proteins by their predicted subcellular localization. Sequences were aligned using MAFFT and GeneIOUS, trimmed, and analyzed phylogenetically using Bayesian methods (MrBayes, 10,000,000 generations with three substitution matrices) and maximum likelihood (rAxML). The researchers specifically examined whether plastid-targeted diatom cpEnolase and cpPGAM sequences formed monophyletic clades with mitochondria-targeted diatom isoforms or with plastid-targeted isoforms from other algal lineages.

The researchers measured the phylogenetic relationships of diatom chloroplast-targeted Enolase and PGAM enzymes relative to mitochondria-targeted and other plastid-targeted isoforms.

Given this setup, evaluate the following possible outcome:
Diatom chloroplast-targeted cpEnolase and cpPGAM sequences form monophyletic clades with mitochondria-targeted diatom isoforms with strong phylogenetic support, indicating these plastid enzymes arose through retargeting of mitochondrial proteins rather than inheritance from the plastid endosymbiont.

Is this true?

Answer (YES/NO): NO